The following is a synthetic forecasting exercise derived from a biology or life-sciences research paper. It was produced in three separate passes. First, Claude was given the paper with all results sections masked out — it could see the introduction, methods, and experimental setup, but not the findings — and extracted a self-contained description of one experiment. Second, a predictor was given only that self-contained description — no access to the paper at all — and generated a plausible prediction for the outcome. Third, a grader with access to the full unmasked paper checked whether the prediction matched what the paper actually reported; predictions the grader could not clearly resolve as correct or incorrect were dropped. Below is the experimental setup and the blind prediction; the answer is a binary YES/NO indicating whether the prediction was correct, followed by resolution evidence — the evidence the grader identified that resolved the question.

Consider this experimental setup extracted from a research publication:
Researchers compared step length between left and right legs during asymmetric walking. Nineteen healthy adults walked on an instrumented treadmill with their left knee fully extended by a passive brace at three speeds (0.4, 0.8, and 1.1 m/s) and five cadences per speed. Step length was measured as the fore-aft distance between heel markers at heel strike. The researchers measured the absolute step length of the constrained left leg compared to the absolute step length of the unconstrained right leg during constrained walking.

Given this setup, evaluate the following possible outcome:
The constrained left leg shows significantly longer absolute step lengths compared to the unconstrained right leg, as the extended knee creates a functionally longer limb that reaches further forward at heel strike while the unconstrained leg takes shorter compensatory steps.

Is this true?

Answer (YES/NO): NO